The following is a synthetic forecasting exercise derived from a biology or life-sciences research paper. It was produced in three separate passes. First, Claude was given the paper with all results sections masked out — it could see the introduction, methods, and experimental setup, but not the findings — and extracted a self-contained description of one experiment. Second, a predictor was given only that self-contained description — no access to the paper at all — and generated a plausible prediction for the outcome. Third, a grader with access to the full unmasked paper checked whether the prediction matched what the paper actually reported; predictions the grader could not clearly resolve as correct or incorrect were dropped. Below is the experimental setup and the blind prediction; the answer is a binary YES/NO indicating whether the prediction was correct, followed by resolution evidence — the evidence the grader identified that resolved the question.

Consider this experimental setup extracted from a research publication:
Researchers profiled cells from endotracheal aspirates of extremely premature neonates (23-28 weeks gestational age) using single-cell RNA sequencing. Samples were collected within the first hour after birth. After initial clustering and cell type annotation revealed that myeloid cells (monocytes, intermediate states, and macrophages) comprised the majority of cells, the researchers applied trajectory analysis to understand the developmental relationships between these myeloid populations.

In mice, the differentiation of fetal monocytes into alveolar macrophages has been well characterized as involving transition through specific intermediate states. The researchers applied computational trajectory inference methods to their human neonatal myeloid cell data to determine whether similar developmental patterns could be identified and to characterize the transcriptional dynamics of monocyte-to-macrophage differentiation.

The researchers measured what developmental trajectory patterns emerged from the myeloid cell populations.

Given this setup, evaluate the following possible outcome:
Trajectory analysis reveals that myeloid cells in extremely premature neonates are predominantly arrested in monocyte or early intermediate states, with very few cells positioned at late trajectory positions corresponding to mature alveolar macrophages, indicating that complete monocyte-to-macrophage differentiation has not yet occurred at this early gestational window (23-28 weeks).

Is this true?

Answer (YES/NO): YES